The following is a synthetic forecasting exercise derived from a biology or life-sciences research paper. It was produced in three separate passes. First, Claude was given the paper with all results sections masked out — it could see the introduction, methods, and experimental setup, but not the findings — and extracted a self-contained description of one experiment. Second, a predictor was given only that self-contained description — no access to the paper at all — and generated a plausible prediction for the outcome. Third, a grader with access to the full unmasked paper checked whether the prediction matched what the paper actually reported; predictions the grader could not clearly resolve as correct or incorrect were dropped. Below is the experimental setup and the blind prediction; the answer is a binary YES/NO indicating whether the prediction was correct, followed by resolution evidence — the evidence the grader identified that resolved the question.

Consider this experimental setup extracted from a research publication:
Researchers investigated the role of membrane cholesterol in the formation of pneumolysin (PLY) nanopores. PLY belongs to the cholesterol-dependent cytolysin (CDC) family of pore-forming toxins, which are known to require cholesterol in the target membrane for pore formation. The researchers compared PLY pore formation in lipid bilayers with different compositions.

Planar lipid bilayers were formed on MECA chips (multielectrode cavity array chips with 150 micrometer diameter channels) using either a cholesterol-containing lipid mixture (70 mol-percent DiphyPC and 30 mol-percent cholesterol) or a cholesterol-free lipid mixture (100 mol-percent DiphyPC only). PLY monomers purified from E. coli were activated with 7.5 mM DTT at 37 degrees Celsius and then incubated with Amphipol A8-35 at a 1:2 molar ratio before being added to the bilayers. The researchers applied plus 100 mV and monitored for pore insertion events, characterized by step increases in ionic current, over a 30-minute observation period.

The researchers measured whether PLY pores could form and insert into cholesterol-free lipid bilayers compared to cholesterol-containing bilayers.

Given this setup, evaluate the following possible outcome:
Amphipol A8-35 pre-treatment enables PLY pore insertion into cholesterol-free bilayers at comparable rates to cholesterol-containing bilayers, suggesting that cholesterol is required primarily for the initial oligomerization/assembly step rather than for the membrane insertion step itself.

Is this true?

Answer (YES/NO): NO